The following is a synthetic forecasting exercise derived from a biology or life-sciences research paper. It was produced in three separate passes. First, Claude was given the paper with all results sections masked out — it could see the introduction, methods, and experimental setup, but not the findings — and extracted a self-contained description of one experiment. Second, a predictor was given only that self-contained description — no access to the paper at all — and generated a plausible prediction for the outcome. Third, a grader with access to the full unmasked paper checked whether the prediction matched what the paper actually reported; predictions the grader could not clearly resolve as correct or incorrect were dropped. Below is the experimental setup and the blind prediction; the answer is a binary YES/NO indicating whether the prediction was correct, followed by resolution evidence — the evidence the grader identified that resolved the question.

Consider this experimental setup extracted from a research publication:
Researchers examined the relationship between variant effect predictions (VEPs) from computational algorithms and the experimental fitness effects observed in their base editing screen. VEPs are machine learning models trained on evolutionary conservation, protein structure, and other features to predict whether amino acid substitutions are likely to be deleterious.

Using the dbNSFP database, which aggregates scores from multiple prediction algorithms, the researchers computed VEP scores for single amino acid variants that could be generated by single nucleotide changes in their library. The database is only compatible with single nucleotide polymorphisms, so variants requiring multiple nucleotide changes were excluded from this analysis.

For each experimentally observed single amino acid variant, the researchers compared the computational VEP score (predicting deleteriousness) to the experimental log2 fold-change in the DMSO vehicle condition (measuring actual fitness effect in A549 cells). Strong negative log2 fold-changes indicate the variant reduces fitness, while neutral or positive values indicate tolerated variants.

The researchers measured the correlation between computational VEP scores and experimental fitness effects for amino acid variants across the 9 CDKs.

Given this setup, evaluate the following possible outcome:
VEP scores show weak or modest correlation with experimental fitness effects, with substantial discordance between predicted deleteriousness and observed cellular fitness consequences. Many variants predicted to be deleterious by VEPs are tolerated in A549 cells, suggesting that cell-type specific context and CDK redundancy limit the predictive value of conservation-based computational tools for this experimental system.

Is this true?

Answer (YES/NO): YES